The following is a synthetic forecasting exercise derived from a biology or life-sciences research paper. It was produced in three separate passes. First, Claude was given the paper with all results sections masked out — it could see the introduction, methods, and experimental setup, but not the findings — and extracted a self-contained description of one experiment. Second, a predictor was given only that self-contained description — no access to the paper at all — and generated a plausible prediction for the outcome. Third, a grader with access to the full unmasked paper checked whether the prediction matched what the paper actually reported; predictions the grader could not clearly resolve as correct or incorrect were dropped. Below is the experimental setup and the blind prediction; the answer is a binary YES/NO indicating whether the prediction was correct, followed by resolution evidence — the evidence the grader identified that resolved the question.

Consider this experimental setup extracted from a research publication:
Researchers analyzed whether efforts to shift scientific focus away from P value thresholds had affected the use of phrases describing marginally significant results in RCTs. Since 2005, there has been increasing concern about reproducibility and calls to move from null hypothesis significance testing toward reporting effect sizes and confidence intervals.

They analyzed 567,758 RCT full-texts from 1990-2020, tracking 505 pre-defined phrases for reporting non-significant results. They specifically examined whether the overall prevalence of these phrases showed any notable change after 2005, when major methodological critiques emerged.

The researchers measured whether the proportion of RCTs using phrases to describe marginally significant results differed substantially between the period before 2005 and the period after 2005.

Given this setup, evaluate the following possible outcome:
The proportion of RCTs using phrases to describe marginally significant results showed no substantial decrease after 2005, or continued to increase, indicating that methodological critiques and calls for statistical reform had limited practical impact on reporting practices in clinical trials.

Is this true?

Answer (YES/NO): YES